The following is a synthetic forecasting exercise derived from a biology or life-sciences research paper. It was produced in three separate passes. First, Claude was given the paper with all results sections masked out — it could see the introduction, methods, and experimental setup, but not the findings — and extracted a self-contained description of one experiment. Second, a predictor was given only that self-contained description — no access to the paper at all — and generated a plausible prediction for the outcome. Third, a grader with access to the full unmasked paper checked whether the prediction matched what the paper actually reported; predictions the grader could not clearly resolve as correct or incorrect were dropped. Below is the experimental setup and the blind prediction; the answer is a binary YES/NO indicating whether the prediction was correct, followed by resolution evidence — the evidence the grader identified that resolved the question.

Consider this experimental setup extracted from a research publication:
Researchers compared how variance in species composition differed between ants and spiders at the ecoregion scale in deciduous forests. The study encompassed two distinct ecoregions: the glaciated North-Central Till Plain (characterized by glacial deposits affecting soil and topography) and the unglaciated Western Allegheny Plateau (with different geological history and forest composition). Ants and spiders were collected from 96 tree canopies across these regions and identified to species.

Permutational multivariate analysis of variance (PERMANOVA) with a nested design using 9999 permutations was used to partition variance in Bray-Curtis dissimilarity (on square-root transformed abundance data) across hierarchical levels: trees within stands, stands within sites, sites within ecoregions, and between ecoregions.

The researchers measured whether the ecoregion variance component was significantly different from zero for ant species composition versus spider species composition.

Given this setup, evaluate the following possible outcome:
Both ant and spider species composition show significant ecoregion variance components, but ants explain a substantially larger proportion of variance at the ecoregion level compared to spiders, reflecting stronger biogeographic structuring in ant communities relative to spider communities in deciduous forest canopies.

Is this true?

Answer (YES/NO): NO